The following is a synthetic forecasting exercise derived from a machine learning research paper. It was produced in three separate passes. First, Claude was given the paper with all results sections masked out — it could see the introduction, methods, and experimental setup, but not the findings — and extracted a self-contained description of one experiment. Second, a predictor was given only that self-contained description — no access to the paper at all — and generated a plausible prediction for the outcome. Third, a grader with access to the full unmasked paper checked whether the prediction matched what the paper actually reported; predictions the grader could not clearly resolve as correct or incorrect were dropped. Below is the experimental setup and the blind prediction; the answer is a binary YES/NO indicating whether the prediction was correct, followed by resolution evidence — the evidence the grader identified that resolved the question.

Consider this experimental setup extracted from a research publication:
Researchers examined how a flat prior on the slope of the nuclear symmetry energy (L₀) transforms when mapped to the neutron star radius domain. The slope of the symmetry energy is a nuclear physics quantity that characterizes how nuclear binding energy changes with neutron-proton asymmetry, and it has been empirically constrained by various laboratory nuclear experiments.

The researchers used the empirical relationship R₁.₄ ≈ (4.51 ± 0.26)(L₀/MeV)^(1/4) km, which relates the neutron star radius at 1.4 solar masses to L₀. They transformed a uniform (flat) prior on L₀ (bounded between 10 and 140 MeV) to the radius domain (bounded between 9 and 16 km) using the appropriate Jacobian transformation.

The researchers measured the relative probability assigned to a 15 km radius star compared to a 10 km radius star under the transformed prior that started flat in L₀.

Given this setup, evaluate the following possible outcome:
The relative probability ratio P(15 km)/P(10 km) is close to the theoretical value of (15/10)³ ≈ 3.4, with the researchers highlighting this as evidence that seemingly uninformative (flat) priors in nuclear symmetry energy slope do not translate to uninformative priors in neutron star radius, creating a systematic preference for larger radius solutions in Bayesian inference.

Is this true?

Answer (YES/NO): NO